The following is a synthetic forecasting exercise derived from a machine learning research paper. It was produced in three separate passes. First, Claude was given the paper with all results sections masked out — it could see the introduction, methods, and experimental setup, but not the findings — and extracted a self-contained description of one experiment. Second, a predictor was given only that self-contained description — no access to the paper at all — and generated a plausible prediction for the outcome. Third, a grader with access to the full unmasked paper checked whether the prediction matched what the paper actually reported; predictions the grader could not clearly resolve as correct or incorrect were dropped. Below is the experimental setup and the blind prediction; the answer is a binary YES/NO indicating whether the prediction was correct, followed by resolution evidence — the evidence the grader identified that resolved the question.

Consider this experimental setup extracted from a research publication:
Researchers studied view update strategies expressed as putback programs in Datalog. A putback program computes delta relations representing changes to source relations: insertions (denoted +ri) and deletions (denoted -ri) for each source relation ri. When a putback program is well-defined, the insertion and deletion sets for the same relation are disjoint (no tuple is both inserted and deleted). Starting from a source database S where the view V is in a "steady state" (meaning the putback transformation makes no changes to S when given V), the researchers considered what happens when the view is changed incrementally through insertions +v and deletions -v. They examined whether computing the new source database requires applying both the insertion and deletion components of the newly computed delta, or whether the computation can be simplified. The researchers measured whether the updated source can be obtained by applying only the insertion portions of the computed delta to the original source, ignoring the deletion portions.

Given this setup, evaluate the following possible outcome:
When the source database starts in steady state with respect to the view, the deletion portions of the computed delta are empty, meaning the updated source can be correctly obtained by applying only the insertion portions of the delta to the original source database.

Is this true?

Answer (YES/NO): NO